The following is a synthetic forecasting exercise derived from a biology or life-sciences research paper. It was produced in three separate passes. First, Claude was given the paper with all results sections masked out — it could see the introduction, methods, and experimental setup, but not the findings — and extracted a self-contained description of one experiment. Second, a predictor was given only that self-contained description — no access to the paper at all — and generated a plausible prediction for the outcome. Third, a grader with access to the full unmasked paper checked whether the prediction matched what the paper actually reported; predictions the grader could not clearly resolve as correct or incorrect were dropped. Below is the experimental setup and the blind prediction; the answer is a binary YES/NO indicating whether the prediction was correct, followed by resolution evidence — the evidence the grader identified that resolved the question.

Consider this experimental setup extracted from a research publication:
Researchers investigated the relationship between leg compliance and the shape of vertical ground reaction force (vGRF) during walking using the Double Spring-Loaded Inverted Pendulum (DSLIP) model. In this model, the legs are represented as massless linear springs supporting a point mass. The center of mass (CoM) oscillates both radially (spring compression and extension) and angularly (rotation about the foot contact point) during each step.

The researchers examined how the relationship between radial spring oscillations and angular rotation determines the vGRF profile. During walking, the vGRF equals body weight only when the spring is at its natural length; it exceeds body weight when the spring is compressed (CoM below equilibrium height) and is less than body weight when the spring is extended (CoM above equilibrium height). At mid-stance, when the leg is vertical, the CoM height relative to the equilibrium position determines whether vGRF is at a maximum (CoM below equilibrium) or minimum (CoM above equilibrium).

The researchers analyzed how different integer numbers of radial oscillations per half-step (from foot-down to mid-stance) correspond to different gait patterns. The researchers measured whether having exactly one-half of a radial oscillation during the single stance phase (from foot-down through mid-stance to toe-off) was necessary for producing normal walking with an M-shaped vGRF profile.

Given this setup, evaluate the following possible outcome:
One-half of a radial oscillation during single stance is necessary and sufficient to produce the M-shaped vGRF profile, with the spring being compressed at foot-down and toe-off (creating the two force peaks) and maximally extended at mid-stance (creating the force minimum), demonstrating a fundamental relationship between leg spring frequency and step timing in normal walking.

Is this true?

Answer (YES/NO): NO